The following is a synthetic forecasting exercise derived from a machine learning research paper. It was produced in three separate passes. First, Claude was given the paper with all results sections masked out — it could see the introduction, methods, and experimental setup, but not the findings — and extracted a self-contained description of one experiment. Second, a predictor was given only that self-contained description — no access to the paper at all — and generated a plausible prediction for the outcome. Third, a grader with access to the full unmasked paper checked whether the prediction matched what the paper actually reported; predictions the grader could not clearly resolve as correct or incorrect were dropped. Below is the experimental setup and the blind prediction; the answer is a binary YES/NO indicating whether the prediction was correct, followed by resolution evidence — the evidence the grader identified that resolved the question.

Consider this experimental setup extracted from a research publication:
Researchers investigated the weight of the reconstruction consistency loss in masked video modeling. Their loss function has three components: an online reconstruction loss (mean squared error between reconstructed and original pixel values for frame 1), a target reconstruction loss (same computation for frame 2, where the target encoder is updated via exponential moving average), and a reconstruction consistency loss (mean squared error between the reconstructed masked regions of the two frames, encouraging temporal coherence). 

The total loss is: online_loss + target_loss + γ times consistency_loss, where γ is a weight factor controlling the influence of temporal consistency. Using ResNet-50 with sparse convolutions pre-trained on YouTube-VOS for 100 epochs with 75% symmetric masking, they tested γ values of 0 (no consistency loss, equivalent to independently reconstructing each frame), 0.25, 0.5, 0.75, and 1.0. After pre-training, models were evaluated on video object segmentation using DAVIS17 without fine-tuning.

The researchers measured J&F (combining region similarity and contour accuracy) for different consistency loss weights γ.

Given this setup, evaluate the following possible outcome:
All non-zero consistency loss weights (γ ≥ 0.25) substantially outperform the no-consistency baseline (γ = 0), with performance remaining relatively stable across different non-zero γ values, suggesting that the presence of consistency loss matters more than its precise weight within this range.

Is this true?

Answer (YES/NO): NO